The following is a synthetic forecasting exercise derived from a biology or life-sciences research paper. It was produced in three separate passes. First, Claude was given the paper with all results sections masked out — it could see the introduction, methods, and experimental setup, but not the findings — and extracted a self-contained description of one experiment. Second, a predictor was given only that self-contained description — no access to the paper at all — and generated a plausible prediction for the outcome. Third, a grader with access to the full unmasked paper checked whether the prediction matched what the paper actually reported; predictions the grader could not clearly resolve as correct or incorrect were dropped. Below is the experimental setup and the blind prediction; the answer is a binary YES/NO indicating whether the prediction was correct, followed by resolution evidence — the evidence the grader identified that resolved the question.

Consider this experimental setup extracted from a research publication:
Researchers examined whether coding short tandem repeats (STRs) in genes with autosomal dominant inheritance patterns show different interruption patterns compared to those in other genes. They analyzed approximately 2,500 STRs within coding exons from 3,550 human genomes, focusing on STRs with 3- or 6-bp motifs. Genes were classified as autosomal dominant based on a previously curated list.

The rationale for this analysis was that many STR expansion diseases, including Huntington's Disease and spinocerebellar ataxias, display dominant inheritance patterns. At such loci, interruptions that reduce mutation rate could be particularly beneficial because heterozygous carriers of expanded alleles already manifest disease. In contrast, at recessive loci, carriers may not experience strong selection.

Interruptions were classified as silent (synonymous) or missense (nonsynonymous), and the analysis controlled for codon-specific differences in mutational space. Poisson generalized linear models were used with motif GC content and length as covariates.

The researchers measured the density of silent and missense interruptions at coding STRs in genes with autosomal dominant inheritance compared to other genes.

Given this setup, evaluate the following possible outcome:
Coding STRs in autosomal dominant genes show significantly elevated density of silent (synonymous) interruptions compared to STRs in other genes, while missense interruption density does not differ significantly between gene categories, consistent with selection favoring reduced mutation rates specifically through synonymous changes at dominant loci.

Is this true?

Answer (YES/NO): NO